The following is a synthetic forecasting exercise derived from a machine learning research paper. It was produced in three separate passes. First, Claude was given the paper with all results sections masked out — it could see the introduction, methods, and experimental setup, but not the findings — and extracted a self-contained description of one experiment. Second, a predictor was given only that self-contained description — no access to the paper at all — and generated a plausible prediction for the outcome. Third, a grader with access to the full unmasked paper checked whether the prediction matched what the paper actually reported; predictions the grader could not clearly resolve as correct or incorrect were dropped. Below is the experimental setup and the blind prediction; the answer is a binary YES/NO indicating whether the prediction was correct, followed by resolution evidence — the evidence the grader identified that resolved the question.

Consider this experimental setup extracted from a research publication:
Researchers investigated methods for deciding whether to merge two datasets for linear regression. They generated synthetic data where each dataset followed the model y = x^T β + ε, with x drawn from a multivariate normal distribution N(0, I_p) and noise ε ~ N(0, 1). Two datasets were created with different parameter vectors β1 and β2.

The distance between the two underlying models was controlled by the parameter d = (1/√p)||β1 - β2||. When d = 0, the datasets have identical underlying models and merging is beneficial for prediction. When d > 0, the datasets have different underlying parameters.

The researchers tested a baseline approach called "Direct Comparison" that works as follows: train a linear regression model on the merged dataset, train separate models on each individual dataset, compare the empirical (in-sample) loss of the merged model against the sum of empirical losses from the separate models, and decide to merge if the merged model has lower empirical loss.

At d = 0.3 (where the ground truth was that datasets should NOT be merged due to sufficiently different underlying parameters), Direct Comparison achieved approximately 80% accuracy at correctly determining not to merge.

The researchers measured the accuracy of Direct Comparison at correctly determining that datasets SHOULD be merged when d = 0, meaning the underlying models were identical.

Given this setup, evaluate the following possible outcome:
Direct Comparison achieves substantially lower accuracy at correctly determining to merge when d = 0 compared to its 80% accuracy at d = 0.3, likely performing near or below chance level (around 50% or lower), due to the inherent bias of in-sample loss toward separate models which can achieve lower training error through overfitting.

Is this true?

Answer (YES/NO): YES